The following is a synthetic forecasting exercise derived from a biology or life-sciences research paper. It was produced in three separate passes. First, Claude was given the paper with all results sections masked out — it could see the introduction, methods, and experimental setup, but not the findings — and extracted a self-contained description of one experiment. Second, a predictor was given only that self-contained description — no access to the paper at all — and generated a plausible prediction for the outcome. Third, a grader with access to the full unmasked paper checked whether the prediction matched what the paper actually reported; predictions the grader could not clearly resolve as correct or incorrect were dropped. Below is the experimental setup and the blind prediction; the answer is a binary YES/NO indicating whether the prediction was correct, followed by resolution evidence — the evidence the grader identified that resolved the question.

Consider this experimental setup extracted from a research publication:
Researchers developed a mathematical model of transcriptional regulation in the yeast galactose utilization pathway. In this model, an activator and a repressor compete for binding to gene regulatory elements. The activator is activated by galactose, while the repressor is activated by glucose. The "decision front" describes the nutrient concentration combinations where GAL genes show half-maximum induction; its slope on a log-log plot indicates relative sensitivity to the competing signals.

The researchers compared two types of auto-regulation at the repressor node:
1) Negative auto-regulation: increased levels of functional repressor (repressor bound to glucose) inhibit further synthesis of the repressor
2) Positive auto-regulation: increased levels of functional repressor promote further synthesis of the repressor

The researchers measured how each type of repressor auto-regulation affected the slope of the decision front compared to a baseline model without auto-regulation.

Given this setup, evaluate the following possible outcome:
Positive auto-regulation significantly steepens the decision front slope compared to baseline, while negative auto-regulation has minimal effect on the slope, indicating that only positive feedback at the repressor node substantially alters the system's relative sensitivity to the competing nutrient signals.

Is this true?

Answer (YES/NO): NO